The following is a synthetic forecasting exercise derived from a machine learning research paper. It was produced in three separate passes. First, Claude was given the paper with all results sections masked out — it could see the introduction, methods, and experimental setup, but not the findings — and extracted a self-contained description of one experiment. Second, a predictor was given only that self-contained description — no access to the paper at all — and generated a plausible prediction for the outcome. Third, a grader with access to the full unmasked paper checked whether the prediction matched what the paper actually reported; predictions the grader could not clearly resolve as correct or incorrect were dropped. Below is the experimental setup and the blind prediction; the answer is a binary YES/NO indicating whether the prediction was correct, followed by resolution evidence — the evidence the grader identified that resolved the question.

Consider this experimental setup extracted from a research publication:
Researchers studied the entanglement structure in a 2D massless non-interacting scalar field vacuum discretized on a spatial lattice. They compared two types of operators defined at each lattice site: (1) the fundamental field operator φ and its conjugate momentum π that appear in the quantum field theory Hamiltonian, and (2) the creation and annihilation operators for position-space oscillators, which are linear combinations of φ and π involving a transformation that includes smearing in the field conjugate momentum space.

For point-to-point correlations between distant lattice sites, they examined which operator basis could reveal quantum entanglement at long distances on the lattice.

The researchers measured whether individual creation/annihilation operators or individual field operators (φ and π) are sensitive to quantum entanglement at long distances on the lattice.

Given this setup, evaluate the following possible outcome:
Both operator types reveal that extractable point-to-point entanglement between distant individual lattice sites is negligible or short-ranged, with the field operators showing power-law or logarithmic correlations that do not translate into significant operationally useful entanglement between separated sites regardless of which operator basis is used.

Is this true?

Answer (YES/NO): NO